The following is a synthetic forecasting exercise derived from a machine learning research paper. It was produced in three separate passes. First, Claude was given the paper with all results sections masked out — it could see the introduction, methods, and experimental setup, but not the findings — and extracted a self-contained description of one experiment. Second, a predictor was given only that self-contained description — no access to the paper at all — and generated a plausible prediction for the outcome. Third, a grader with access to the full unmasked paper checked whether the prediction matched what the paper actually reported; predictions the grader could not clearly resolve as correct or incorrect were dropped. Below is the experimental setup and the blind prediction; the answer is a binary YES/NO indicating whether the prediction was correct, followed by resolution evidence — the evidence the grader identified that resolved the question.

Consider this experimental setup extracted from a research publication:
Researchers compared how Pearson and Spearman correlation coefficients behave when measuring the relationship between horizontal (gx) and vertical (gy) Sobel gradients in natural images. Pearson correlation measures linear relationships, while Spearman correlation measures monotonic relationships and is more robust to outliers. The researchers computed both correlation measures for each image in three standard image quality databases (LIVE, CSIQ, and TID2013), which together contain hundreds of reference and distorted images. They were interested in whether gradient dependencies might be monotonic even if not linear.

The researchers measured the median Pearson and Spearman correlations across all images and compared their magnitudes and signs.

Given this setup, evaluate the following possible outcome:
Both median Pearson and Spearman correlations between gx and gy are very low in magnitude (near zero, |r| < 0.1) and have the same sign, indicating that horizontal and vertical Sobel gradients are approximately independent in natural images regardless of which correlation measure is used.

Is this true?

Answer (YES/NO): YES